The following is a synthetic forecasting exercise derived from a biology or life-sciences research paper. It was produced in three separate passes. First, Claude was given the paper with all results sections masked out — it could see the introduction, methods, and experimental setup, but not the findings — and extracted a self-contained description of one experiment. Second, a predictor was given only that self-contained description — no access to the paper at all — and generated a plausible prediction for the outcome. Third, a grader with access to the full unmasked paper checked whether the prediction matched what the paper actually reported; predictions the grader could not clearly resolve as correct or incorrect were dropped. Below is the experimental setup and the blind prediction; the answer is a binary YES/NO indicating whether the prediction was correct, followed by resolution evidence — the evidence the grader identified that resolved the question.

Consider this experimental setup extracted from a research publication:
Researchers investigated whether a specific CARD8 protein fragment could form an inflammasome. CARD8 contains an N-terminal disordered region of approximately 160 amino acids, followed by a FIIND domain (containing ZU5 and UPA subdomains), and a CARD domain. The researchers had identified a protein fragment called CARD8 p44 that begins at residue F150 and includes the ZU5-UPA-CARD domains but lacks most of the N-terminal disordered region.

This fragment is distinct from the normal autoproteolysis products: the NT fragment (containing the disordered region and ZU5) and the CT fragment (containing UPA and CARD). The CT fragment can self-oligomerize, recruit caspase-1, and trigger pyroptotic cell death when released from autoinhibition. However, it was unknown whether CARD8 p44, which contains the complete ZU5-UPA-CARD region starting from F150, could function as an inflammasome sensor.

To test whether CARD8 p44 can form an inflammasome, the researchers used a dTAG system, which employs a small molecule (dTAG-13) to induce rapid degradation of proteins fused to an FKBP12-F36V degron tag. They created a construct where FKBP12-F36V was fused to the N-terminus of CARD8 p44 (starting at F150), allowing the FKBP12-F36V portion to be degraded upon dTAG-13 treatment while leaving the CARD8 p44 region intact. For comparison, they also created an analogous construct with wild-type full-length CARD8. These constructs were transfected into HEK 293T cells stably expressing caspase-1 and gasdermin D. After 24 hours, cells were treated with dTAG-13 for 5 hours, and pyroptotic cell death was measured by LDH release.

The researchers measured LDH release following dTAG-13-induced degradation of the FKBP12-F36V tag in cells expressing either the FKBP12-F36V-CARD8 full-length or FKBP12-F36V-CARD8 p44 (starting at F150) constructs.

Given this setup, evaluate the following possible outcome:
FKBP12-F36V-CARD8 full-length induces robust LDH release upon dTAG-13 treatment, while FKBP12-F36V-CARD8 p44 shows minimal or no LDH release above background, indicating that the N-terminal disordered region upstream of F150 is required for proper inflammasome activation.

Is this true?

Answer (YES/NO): YES